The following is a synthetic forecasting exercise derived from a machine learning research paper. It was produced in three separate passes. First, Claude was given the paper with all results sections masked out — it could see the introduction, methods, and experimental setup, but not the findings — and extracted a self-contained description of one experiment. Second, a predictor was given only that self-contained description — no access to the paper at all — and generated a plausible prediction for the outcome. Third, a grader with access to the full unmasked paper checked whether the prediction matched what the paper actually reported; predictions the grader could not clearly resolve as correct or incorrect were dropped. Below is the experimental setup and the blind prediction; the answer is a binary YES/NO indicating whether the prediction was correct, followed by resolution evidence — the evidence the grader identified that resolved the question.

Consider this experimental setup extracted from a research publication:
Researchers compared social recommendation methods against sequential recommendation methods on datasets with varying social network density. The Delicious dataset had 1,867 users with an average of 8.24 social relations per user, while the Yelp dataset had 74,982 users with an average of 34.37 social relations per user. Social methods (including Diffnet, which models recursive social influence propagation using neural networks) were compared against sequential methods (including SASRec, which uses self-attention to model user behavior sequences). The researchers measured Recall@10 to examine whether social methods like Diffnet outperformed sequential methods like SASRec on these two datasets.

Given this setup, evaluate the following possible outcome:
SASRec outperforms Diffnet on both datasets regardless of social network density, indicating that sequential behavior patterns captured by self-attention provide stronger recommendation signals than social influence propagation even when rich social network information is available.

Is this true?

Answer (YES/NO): NO